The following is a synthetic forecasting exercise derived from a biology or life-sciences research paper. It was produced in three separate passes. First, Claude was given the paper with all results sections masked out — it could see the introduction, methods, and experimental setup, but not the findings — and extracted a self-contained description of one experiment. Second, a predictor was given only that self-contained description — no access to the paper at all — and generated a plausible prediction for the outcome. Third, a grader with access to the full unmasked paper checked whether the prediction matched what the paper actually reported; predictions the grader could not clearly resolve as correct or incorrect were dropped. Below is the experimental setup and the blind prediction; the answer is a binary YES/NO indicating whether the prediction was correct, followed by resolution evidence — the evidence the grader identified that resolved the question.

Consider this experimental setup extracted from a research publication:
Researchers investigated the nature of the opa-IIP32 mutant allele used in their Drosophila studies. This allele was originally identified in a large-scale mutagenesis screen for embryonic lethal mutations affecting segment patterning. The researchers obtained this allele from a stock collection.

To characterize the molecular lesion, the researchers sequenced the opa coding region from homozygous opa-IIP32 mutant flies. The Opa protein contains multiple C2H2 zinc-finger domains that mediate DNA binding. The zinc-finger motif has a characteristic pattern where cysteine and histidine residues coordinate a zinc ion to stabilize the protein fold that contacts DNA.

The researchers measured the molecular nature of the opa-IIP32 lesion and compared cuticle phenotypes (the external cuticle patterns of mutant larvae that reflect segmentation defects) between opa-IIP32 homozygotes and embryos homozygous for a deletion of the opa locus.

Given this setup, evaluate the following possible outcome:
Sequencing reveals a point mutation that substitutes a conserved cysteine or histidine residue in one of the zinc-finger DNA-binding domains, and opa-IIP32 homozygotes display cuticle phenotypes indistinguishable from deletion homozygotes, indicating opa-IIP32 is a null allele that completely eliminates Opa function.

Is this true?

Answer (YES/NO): YES